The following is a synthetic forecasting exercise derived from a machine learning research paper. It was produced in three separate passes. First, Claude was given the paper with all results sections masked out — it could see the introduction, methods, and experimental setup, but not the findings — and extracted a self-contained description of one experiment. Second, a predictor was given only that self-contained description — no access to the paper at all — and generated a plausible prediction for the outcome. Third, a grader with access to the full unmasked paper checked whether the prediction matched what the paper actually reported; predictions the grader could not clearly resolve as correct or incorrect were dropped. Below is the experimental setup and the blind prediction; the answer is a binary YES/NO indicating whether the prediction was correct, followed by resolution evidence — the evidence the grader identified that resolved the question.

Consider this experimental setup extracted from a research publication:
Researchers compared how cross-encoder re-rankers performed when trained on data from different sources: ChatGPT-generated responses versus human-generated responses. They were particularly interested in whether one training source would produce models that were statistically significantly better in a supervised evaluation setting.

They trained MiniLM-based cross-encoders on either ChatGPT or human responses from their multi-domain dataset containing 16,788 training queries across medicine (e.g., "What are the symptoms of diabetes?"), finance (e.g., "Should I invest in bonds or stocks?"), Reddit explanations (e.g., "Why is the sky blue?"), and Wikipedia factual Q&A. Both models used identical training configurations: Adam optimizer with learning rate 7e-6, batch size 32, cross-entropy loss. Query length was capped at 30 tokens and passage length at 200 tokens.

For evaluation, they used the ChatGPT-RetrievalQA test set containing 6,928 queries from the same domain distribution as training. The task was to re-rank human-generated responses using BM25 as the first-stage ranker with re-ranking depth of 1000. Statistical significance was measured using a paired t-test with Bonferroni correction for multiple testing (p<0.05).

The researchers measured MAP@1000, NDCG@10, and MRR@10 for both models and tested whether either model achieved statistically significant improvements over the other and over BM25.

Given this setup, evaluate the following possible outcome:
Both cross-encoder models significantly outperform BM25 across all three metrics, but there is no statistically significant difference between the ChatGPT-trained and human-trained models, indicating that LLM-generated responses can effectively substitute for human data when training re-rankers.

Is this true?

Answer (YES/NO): NO